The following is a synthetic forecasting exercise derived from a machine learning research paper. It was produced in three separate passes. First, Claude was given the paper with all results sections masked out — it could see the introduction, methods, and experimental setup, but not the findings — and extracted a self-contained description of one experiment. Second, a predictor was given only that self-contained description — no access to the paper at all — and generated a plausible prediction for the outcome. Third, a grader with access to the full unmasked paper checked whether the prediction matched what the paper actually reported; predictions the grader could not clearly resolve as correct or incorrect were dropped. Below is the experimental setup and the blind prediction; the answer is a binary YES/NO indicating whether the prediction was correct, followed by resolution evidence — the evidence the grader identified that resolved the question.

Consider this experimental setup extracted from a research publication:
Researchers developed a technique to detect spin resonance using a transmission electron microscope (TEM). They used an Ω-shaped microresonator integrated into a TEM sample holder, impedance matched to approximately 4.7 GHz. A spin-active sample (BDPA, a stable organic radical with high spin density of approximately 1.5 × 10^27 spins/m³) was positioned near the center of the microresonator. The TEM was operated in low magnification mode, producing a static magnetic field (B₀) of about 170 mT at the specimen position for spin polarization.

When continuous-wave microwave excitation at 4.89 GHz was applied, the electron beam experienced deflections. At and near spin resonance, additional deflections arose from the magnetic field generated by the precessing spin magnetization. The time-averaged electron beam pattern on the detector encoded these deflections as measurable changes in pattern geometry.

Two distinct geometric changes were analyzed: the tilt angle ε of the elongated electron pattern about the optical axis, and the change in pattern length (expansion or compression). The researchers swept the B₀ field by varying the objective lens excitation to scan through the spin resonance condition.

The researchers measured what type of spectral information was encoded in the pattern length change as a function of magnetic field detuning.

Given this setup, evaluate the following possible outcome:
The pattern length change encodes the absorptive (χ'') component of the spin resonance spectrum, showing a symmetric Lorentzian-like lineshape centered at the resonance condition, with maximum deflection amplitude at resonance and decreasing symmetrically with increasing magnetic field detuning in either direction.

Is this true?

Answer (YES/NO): NO